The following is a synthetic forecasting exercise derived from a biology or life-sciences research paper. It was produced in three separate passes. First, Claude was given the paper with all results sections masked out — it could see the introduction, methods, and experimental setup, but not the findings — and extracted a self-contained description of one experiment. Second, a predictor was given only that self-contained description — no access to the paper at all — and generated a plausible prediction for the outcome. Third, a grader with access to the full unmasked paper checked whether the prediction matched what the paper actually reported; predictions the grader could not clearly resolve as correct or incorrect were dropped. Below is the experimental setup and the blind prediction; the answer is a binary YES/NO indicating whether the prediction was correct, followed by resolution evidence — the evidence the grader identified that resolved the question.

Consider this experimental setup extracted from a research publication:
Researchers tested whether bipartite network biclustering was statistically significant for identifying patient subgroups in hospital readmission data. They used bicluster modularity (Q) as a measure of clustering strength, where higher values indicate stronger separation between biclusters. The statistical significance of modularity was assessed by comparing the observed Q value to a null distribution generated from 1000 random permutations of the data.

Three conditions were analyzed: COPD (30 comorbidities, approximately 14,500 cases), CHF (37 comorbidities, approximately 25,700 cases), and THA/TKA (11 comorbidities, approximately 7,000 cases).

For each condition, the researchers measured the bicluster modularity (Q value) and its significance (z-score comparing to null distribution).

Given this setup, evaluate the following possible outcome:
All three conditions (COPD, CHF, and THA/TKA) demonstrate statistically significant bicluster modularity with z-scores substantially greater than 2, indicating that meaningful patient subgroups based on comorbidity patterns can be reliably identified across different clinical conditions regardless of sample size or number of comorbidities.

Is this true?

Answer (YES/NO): NO